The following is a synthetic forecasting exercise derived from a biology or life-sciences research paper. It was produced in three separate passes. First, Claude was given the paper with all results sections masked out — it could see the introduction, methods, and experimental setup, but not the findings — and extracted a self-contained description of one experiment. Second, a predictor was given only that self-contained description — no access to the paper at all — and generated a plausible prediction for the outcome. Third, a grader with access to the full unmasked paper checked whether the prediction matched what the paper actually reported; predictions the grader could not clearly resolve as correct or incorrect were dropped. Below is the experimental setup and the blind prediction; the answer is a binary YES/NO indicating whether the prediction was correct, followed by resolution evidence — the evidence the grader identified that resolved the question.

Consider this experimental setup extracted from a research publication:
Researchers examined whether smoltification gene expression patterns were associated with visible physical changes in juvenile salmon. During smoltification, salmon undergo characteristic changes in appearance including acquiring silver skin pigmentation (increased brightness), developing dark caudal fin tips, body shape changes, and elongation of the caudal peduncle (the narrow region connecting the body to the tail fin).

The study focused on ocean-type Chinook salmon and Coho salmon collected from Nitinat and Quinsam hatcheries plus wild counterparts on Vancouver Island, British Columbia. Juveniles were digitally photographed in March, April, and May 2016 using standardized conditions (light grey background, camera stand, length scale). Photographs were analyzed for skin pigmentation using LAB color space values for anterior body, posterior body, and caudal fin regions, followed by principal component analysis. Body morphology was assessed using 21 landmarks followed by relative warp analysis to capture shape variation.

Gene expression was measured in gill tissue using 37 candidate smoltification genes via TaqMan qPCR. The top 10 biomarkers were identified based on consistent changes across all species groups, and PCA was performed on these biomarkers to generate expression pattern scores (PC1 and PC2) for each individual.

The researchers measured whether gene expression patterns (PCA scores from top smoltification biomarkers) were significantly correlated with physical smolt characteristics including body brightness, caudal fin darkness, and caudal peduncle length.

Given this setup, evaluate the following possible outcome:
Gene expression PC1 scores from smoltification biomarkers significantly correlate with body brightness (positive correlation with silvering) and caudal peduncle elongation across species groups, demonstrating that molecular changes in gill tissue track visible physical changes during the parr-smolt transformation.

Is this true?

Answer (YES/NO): NO